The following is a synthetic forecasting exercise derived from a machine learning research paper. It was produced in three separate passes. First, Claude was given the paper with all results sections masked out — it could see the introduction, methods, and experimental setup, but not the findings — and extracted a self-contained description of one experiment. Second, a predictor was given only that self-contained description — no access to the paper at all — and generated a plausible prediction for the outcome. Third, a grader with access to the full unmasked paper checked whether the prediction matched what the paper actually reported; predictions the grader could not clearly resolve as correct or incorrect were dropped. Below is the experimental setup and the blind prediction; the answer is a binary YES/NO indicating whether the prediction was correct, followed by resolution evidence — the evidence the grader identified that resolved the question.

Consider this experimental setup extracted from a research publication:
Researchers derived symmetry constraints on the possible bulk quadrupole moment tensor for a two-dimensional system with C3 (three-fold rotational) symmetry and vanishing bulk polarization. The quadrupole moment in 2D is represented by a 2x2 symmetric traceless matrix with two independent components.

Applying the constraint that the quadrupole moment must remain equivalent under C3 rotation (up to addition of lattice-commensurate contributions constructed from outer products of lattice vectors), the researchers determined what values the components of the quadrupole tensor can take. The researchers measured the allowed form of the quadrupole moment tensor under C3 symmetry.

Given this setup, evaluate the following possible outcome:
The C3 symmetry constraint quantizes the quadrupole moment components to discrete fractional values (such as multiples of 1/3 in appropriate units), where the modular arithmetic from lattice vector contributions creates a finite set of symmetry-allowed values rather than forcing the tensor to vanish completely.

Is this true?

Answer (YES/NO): NO